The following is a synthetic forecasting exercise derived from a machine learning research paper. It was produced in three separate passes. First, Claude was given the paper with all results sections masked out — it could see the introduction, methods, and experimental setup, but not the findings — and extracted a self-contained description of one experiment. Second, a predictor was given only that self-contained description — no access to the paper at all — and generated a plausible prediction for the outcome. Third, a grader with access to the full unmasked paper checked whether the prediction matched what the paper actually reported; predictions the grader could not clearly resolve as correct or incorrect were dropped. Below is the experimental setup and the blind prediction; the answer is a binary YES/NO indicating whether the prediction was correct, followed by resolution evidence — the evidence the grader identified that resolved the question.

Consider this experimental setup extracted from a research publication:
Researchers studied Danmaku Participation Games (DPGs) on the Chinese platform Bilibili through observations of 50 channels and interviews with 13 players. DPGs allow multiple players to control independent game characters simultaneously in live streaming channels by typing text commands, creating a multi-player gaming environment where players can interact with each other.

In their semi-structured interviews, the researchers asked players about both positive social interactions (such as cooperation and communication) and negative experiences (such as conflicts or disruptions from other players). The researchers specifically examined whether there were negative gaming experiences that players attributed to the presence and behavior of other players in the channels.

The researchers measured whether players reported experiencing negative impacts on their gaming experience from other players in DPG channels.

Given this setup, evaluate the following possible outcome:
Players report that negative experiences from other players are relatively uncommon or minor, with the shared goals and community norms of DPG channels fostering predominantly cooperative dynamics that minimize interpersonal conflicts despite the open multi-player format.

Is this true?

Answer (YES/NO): NO